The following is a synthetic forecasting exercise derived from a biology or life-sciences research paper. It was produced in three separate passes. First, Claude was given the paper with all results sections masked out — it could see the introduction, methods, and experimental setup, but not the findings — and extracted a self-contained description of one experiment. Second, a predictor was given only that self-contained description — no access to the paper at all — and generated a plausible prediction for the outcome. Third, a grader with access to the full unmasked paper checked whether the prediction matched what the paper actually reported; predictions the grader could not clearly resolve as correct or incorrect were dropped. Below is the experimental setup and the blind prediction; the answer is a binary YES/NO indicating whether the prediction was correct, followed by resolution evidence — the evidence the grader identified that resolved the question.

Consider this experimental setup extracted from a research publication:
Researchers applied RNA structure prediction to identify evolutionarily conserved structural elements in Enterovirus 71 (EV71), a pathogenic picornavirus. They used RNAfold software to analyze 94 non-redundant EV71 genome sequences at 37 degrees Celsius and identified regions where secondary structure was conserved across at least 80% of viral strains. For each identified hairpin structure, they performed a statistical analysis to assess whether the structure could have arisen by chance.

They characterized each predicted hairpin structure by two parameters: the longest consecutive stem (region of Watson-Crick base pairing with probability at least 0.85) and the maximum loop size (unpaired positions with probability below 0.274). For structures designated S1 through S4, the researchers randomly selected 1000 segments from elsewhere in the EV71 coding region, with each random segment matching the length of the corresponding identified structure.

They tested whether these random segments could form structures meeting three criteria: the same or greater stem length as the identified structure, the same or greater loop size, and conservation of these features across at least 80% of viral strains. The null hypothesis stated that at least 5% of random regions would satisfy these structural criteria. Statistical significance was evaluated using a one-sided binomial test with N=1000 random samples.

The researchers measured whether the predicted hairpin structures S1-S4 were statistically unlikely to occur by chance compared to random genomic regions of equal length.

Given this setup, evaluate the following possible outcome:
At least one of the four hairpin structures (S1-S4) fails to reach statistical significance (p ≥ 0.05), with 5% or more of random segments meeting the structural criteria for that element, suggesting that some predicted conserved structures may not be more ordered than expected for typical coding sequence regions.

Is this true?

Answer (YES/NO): NO